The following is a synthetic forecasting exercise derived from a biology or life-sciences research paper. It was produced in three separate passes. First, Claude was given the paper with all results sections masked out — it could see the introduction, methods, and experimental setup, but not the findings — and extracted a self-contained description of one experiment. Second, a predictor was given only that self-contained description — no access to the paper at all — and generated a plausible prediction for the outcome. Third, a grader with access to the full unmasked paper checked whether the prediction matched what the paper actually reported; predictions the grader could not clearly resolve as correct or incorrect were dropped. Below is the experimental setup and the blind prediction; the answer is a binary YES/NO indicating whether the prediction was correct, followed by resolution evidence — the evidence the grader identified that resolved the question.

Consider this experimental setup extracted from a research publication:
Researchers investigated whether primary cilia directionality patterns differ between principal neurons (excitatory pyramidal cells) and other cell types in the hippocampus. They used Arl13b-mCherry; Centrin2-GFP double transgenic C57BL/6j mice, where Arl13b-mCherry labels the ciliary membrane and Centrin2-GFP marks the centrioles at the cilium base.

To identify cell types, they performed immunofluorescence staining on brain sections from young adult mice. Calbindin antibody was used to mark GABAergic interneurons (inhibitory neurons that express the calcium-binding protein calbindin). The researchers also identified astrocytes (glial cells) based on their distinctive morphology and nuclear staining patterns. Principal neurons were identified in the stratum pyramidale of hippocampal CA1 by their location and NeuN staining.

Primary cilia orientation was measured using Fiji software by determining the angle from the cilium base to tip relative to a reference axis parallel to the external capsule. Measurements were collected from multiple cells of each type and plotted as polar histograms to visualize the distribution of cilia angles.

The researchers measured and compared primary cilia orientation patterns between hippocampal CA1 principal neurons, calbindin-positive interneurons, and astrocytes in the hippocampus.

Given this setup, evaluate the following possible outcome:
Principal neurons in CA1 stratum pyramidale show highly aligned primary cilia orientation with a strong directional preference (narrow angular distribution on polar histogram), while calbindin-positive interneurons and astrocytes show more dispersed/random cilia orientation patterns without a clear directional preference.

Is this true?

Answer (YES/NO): YES